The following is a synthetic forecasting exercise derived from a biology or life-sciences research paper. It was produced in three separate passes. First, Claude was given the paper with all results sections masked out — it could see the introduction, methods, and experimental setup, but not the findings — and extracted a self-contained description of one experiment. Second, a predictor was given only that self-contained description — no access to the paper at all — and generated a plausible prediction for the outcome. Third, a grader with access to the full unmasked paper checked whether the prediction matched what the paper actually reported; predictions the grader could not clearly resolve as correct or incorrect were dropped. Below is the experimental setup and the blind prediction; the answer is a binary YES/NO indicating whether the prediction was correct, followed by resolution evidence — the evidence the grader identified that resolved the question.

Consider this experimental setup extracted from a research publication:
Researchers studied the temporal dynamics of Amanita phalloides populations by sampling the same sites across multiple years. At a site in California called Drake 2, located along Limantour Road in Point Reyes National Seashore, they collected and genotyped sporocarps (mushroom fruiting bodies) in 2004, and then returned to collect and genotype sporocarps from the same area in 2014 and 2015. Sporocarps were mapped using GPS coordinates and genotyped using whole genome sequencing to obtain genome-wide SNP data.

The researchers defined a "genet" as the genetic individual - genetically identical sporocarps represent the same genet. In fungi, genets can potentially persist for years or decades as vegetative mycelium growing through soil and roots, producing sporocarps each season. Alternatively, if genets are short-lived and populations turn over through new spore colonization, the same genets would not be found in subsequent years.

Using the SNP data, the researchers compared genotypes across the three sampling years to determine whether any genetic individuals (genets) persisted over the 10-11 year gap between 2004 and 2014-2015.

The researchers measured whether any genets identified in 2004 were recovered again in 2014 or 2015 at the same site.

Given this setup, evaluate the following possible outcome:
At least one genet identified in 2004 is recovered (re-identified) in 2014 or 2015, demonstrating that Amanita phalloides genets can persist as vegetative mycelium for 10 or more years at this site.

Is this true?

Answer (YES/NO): NO